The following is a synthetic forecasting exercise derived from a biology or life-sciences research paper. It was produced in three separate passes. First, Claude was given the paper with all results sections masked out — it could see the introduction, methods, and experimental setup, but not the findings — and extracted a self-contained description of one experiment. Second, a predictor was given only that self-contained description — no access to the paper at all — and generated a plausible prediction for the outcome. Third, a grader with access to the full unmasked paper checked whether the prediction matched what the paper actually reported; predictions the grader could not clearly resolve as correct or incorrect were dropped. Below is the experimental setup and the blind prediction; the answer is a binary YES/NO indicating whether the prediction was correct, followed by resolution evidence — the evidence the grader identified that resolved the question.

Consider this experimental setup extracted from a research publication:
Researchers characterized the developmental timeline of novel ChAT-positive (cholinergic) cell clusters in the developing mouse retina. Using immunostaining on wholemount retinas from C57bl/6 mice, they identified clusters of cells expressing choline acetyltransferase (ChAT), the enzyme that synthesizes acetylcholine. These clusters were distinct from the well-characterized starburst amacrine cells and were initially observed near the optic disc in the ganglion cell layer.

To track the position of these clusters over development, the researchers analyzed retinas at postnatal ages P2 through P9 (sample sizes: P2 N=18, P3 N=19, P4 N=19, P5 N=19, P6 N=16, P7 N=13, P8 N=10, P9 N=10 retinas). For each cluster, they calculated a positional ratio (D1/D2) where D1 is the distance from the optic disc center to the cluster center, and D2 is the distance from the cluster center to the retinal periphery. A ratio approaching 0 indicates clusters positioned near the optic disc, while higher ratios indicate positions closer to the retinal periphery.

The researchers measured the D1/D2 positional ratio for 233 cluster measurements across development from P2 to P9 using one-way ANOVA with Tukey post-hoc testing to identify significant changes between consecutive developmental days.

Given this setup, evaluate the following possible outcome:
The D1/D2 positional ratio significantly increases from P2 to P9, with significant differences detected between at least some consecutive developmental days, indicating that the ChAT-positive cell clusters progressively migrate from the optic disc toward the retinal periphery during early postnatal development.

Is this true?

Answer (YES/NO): YES